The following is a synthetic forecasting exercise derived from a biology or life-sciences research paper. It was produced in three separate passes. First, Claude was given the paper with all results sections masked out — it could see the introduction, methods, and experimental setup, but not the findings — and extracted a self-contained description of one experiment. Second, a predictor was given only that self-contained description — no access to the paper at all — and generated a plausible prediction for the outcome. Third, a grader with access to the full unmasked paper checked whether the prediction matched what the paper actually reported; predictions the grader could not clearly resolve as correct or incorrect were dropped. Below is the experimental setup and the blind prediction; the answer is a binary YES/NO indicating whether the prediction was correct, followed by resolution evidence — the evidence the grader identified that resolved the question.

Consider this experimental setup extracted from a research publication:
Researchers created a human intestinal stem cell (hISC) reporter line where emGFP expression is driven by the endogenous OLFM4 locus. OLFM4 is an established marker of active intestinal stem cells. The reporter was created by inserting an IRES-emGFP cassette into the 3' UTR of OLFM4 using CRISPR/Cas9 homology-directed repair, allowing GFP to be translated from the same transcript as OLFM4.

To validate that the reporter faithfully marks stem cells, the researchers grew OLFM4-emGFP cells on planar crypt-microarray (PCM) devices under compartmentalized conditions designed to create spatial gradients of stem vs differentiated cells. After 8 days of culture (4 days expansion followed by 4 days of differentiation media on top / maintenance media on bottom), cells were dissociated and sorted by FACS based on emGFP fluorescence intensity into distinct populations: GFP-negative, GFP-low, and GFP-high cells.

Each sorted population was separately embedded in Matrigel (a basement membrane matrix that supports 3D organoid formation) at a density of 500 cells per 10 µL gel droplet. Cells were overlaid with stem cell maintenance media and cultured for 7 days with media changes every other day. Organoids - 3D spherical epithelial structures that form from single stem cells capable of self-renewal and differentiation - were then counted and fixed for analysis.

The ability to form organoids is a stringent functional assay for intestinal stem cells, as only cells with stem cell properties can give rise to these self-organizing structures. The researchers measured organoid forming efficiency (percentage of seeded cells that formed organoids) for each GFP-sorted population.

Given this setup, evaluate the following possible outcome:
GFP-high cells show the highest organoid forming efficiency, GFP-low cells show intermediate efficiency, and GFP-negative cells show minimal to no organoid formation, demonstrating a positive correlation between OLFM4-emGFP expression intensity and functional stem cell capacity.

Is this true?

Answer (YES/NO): NO